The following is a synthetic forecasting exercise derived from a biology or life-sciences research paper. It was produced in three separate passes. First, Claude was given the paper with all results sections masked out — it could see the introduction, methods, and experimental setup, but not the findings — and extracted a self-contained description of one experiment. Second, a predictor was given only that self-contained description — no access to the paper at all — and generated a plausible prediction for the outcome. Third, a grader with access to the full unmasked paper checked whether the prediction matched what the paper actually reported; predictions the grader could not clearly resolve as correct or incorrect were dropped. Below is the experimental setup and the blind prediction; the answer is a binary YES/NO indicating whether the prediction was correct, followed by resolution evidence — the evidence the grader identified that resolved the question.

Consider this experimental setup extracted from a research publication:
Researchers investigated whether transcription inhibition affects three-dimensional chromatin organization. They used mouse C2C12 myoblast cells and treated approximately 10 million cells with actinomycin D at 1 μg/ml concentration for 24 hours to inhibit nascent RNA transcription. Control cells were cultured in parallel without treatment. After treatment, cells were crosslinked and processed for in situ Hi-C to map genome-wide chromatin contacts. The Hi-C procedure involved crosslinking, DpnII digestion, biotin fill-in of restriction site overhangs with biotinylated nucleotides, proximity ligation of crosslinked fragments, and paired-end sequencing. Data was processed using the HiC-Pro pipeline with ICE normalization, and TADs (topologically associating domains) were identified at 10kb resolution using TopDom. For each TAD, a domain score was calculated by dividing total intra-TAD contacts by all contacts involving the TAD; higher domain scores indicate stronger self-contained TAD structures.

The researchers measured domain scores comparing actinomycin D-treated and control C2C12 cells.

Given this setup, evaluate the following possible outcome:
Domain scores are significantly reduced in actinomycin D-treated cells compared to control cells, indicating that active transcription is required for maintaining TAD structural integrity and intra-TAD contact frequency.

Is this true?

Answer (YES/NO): NO